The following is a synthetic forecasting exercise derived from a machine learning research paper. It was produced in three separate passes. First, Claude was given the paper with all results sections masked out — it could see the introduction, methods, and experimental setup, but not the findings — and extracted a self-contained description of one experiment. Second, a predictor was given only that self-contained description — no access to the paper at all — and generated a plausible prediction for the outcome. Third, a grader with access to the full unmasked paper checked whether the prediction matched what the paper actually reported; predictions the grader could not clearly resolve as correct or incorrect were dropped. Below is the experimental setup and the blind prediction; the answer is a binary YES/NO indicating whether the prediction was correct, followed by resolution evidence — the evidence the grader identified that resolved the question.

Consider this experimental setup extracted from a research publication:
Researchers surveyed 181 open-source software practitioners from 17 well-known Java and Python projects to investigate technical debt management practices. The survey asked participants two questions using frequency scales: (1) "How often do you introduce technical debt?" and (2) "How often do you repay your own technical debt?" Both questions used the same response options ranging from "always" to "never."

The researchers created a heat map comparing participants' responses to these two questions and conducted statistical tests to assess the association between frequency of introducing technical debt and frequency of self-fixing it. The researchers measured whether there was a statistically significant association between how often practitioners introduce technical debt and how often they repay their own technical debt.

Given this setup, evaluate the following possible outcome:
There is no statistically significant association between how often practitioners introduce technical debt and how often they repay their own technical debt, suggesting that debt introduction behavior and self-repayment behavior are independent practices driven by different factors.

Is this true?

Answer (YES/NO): NO